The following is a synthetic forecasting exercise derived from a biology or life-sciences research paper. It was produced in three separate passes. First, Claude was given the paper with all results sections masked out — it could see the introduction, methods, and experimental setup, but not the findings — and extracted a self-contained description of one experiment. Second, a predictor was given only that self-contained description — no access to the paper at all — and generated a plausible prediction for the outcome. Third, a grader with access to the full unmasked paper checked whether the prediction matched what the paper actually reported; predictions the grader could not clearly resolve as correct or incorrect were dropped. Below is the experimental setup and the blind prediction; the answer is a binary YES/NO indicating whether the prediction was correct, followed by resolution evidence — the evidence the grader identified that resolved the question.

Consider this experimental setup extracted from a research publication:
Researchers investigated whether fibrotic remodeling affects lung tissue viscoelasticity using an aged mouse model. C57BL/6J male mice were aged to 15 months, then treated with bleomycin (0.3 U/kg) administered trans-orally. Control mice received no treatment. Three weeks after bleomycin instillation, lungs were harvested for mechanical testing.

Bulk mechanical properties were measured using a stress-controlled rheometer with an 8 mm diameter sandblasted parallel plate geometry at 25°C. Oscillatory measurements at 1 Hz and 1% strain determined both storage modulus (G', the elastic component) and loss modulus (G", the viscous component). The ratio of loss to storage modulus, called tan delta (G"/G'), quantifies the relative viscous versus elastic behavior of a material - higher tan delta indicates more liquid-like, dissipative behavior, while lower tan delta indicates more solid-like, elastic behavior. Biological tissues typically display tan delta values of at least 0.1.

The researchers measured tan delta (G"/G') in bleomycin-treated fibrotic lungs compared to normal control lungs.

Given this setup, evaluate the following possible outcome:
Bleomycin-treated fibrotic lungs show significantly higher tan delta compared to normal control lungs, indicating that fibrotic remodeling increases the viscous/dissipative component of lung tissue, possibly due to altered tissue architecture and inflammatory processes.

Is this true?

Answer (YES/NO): NO